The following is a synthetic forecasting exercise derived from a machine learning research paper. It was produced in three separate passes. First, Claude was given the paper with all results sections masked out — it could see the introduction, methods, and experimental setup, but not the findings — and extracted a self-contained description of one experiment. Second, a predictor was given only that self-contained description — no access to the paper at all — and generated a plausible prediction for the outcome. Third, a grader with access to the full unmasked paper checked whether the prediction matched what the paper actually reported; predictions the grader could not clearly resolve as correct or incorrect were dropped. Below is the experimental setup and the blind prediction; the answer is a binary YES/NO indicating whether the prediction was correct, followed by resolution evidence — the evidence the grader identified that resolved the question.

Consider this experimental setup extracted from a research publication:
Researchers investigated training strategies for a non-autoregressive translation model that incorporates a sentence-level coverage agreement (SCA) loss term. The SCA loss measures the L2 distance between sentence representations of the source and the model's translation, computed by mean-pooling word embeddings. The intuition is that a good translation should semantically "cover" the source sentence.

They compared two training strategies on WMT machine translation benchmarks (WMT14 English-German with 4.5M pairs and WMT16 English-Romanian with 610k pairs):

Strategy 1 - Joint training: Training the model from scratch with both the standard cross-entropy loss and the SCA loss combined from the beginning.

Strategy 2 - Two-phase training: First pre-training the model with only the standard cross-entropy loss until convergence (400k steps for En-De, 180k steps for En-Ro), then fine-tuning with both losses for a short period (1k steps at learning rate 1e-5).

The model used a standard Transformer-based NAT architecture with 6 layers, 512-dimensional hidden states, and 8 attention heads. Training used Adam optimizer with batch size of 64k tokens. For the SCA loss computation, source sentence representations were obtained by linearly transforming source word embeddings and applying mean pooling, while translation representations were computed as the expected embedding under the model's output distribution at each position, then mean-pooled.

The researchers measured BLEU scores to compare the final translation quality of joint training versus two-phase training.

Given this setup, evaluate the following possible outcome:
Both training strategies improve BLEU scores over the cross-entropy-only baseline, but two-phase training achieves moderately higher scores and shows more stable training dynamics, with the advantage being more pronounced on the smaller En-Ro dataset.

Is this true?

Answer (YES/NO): NO